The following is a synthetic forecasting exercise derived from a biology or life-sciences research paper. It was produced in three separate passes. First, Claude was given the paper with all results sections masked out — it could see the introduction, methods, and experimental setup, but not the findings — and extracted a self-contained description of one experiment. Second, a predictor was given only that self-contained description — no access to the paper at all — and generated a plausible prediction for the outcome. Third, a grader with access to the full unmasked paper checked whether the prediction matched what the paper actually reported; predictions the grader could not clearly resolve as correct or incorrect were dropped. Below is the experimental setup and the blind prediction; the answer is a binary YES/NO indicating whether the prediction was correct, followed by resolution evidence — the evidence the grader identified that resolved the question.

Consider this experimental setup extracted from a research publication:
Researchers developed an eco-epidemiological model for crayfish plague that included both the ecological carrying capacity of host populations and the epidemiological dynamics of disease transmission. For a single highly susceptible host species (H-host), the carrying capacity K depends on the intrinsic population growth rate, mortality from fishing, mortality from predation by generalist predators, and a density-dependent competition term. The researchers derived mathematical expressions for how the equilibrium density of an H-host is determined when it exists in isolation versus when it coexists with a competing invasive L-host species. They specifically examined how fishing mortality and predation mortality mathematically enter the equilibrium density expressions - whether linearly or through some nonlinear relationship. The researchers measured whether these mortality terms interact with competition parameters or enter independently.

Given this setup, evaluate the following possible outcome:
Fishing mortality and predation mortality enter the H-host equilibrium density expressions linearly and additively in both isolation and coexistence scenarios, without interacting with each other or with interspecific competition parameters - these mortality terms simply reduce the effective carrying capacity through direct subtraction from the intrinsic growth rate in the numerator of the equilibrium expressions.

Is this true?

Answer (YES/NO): YES